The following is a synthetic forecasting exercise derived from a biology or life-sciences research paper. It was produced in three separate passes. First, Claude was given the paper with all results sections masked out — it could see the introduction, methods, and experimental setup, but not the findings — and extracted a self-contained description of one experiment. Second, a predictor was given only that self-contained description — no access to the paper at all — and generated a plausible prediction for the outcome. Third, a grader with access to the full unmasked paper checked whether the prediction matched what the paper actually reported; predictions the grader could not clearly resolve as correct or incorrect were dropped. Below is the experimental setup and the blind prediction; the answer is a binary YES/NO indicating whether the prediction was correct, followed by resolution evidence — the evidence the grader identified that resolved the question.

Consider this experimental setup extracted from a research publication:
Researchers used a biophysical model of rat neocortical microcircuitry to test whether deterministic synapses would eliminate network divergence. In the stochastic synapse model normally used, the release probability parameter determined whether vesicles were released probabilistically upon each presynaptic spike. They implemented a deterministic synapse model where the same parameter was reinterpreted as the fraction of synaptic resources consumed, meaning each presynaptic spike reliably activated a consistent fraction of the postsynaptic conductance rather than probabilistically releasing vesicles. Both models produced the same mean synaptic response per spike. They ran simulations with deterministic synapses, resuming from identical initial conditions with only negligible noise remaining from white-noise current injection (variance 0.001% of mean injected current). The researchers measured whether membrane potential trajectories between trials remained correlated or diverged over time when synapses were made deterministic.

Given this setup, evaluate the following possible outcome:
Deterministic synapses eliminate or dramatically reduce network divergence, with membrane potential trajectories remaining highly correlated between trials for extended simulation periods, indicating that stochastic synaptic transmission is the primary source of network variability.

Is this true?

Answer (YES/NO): NO